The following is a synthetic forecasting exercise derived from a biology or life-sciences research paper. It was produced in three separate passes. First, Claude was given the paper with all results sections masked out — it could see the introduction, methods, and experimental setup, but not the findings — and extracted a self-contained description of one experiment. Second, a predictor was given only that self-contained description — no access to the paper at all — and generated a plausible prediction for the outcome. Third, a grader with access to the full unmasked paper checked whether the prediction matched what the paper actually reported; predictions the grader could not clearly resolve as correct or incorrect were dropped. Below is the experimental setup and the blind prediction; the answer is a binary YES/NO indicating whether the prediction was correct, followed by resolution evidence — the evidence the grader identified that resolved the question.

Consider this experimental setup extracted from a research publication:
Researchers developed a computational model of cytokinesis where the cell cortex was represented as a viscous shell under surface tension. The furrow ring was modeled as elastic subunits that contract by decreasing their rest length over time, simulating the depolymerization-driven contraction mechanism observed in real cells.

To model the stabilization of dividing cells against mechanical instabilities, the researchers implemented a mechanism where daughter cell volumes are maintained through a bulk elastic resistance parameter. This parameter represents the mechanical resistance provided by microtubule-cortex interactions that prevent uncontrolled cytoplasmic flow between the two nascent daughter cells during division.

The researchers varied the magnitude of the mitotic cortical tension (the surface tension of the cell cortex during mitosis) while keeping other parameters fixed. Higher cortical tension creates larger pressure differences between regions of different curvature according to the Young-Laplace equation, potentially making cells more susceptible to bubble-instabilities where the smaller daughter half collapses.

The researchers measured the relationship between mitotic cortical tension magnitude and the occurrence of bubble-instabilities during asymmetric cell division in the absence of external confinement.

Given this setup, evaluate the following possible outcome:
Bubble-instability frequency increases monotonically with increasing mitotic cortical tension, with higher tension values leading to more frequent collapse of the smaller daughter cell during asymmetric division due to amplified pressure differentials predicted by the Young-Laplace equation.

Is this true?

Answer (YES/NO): NO